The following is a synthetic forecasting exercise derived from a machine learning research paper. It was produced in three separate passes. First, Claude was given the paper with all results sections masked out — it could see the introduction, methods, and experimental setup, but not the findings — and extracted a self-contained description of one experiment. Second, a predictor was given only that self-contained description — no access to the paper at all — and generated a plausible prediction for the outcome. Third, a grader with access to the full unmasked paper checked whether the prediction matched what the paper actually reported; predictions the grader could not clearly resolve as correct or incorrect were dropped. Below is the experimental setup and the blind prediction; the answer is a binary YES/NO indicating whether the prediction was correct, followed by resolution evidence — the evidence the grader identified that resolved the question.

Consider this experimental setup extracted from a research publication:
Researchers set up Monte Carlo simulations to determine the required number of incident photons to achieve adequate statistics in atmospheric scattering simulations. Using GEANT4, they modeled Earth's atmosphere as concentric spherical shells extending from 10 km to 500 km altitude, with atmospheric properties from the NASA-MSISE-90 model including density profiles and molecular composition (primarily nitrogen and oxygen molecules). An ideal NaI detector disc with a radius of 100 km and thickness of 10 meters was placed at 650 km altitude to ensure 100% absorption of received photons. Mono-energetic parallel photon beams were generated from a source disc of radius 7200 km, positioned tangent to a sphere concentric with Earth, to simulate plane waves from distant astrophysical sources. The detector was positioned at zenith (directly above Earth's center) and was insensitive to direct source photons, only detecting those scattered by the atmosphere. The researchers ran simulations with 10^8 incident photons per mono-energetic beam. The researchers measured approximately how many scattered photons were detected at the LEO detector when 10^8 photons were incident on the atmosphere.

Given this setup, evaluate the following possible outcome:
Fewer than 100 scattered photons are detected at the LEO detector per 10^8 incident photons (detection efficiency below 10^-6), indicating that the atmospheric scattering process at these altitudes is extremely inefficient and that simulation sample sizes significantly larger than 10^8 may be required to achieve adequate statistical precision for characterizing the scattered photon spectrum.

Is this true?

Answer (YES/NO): NO